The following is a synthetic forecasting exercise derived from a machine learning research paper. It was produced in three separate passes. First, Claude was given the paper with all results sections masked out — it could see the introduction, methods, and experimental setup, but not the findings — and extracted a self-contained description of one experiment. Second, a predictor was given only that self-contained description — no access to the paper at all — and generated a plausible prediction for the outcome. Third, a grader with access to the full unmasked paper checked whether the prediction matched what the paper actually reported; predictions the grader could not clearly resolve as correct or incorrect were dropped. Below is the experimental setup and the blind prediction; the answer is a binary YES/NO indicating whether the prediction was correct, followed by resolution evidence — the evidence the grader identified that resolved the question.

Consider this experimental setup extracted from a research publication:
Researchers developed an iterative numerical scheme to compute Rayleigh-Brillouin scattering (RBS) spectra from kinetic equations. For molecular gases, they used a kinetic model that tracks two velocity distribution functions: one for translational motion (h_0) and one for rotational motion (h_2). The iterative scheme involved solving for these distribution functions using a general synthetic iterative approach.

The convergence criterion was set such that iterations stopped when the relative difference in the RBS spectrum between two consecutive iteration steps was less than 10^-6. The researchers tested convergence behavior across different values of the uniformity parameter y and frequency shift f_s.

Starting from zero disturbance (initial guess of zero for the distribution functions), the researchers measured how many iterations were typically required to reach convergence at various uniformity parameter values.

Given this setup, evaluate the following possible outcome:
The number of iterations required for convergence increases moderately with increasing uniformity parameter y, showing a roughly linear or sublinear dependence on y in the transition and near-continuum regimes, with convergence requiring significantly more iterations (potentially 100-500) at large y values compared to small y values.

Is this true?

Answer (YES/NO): NO